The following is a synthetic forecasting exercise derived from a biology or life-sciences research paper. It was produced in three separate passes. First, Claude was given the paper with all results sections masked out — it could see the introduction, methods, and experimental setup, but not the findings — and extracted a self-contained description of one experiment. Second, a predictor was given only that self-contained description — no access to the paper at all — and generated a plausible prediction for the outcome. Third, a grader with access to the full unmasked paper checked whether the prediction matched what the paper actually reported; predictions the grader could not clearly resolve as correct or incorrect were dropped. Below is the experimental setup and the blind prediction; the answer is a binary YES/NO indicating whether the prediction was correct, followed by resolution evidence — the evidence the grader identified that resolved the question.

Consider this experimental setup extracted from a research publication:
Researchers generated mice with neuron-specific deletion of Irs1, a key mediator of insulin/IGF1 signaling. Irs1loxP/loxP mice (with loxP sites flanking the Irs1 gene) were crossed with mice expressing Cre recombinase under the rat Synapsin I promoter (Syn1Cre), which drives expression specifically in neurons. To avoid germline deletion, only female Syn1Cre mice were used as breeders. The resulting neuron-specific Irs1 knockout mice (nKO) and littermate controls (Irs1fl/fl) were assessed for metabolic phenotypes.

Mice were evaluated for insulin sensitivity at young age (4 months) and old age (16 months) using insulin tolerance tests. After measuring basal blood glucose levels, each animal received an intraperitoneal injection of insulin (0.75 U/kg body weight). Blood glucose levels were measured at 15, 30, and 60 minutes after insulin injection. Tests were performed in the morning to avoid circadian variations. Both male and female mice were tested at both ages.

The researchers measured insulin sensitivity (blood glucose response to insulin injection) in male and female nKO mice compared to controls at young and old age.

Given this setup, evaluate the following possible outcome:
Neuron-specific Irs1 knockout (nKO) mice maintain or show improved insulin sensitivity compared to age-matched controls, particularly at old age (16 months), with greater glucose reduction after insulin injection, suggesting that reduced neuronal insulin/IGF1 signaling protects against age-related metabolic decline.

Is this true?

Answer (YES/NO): NO